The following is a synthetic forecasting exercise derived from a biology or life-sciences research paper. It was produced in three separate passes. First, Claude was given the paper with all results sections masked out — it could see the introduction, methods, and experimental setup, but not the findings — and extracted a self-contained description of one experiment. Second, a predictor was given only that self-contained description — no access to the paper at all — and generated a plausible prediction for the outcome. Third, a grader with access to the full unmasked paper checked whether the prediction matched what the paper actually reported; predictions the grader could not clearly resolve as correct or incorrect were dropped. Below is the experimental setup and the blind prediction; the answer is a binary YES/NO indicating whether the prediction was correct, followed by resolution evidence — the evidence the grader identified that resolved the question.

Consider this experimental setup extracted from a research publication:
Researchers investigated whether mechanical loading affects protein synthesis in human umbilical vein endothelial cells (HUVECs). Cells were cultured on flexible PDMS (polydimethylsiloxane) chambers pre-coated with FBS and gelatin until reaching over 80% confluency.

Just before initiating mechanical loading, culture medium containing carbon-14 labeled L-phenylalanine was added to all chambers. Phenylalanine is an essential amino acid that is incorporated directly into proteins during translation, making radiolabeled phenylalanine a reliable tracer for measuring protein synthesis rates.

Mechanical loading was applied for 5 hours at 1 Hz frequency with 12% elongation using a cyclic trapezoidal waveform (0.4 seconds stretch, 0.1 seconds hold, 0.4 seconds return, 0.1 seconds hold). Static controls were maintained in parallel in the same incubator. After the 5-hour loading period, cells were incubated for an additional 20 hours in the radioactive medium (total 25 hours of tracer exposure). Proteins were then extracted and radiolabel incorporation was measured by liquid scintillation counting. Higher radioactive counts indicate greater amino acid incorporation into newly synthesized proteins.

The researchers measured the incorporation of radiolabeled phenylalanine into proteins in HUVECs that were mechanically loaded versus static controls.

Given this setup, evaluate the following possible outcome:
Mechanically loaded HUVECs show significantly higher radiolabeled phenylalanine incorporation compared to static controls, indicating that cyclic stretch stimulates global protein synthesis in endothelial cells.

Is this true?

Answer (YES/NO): NO